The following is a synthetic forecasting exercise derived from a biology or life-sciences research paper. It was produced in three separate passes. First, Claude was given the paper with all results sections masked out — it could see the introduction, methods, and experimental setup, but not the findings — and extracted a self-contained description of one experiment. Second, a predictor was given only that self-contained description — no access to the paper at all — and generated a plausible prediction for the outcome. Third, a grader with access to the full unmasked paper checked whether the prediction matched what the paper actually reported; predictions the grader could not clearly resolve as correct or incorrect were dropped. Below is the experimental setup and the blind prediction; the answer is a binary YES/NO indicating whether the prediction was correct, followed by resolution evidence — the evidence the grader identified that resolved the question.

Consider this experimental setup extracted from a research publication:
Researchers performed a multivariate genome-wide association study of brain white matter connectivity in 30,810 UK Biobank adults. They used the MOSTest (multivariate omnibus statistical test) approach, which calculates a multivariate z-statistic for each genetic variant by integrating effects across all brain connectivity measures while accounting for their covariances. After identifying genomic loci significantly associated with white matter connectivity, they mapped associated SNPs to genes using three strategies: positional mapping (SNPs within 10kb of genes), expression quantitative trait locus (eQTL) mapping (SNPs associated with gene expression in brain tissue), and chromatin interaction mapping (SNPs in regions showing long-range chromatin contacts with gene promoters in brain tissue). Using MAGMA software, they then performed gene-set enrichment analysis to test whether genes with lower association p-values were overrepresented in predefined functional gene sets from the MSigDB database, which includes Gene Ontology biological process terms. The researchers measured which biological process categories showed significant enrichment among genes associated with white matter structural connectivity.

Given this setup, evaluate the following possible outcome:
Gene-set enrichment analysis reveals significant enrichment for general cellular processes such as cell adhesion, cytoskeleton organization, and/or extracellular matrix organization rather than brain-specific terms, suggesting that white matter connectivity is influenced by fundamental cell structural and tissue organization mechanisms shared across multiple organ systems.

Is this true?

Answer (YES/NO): NO